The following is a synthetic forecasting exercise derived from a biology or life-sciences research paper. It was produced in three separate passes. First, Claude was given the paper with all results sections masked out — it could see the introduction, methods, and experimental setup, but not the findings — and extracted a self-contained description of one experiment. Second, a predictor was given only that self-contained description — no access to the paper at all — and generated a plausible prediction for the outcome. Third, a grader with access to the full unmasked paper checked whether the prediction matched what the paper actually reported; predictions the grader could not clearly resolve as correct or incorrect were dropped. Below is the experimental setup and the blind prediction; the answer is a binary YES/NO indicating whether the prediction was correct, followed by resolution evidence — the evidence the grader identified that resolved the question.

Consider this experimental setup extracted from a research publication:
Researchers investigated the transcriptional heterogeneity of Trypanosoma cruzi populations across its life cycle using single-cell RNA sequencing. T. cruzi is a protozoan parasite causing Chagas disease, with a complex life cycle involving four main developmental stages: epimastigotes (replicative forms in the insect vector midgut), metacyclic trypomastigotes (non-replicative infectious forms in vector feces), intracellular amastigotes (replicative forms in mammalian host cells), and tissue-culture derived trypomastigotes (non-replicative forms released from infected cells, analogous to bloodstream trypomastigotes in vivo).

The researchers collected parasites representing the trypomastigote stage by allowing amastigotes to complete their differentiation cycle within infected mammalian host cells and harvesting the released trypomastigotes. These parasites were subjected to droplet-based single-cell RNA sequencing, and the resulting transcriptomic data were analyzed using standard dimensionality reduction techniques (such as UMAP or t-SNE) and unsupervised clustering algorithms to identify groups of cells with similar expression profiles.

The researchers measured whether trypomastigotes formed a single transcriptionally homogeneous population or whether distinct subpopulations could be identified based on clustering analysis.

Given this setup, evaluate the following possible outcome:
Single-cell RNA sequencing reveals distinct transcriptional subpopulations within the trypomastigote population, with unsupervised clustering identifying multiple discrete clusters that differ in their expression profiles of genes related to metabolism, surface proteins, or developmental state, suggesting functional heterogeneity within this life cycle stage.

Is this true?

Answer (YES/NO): YES